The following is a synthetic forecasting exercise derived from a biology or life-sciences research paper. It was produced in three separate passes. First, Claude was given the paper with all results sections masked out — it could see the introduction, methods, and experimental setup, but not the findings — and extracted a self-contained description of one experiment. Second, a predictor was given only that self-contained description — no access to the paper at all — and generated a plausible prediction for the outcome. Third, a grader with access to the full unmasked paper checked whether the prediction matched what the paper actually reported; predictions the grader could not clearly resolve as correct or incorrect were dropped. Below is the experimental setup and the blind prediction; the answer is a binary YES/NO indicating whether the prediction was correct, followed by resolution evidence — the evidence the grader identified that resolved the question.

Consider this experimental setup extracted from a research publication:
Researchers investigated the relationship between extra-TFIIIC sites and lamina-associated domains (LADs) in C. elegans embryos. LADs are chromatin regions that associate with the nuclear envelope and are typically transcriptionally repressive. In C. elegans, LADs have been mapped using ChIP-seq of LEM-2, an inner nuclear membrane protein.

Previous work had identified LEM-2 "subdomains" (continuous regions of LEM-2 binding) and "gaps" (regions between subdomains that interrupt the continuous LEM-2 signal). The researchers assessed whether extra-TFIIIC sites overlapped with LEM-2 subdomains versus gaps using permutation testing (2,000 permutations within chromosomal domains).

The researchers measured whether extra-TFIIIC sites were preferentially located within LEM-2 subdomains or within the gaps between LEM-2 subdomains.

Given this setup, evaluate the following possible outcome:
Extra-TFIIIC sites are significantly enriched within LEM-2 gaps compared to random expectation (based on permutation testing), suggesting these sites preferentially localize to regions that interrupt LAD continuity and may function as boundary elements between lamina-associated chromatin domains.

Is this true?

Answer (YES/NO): NO